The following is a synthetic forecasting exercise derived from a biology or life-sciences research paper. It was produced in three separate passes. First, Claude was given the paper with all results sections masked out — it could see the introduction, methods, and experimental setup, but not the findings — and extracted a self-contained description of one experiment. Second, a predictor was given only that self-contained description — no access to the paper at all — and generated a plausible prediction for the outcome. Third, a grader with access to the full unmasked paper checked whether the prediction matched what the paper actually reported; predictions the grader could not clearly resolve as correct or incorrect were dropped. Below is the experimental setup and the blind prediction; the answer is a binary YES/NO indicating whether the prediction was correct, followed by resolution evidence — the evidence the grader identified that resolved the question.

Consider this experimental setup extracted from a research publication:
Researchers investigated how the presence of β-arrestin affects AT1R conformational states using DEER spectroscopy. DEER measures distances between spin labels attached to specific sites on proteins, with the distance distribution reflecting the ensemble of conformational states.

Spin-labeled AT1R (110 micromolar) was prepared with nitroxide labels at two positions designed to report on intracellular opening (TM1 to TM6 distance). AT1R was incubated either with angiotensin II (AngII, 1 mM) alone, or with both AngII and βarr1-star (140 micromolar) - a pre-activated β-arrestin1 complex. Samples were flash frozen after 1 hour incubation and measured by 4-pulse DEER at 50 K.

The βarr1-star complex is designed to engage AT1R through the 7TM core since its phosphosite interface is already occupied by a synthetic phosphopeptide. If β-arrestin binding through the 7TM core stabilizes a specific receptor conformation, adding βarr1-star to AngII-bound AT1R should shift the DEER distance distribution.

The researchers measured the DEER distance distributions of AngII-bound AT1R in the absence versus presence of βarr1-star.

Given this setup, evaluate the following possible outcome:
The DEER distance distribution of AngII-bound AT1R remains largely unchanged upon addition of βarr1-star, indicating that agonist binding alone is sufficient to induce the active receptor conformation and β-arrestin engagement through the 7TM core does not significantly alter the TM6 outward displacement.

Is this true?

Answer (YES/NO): NO